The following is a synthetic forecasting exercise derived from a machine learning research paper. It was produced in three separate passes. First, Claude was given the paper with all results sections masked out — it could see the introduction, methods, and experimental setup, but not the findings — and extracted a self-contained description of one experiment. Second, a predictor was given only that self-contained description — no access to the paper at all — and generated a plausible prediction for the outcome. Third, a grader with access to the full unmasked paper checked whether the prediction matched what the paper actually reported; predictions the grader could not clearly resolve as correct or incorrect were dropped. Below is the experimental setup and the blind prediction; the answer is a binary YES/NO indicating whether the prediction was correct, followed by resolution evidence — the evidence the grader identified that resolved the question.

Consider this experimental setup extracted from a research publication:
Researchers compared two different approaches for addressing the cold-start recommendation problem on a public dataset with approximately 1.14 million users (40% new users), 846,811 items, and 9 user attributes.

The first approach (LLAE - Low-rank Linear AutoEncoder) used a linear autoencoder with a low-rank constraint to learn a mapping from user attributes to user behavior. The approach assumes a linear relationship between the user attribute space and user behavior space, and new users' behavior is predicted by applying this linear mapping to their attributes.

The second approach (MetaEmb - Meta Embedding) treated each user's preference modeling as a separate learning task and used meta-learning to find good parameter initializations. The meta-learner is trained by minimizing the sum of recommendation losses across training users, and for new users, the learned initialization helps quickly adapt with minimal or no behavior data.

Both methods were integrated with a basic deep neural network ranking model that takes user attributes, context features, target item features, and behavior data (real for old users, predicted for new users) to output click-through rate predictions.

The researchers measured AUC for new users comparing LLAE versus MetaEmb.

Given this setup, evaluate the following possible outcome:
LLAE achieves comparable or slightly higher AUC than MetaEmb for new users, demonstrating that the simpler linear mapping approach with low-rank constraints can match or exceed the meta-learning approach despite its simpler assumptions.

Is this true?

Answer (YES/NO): NO